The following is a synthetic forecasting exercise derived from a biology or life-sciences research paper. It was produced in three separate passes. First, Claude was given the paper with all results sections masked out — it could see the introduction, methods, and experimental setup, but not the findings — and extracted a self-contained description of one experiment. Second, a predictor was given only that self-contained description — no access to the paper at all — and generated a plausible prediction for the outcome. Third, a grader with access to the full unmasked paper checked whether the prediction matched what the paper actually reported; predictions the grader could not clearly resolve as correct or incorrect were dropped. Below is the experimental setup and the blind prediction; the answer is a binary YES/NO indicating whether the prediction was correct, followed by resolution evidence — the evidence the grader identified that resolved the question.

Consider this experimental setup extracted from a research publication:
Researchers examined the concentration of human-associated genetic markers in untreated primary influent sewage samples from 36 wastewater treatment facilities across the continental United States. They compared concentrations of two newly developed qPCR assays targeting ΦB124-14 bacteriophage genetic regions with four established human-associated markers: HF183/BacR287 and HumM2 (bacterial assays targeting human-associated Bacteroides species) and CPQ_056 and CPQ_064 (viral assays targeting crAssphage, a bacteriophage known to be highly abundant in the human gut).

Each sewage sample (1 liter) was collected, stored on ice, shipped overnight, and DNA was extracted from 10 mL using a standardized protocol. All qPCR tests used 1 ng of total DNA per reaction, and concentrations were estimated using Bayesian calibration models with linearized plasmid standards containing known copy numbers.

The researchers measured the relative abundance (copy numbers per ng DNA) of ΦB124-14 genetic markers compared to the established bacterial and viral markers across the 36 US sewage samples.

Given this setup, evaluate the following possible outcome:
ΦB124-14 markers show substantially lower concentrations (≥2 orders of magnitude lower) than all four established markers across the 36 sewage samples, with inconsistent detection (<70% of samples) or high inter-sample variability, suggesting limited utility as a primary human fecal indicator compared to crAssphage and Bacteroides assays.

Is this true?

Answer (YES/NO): NO